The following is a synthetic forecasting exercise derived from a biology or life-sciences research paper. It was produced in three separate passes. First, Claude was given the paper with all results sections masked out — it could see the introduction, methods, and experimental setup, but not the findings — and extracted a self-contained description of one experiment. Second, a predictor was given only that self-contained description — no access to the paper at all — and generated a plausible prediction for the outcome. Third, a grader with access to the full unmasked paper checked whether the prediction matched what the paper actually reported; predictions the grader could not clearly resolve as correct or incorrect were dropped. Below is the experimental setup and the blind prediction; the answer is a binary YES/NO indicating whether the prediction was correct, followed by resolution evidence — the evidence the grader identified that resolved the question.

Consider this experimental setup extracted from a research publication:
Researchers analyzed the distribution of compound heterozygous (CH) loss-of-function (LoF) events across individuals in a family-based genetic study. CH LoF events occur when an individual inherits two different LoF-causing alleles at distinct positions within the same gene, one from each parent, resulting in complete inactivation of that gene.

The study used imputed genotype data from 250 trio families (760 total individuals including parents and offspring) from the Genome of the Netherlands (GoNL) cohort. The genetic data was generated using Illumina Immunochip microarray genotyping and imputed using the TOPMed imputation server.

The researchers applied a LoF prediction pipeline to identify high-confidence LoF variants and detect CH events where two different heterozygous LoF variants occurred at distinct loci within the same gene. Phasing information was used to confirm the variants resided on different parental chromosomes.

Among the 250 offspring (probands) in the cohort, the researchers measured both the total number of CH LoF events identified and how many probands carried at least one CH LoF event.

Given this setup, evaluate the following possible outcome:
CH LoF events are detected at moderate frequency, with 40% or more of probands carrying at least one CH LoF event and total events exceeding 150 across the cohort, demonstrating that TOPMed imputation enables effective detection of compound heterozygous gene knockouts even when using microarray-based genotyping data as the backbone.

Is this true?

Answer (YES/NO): YES